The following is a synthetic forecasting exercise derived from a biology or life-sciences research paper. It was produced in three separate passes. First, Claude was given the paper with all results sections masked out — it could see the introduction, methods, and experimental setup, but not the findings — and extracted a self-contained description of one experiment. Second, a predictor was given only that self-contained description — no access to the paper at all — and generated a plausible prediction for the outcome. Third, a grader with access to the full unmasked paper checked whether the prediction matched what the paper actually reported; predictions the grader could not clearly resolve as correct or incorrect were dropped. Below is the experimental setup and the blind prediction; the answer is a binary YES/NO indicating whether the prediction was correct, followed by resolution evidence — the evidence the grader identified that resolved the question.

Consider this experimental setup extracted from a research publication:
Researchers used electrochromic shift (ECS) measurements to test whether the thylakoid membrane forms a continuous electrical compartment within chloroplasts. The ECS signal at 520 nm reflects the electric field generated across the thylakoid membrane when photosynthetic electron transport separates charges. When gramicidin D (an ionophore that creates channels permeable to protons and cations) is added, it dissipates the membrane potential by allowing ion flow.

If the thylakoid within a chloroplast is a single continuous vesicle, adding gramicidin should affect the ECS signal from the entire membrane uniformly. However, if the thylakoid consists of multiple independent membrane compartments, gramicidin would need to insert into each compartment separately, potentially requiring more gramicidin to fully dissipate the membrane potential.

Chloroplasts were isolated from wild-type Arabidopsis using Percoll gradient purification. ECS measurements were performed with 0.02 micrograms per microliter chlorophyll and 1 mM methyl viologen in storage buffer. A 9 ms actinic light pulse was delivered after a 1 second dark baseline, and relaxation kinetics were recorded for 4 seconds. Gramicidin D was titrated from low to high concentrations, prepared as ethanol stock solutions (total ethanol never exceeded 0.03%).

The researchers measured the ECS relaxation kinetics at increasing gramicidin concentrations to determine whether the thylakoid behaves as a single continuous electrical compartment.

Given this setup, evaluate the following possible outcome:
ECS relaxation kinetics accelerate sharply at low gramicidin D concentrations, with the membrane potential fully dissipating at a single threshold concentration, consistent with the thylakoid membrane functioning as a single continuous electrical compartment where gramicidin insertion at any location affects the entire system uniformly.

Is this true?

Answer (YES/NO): NO